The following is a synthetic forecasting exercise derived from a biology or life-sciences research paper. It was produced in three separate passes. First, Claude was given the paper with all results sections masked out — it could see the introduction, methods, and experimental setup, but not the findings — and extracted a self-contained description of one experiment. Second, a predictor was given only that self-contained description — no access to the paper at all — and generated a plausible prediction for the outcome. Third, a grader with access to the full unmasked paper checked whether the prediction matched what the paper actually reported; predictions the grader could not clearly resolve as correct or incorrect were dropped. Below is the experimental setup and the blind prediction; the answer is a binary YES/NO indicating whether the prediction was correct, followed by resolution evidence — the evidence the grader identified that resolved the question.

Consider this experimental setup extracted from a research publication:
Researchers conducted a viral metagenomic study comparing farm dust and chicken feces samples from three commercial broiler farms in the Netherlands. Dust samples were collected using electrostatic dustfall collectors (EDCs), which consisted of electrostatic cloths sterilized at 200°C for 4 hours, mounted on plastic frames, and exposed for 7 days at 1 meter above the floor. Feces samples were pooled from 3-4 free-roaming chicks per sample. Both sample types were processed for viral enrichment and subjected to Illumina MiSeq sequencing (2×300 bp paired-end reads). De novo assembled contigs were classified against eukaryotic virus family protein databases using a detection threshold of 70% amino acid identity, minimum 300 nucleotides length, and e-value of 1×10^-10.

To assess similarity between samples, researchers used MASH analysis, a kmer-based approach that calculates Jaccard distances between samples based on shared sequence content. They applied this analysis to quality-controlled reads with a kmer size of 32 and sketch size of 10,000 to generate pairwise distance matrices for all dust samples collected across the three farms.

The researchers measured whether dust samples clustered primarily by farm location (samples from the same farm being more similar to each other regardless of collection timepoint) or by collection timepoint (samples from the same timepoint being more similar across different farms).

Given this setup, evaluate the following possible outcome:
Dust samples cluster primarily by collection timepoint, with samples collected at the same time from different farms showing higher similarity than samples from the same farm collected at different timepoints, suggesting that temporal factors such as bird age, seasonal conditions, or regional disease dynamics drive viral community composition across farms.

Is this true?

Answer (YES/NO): NO